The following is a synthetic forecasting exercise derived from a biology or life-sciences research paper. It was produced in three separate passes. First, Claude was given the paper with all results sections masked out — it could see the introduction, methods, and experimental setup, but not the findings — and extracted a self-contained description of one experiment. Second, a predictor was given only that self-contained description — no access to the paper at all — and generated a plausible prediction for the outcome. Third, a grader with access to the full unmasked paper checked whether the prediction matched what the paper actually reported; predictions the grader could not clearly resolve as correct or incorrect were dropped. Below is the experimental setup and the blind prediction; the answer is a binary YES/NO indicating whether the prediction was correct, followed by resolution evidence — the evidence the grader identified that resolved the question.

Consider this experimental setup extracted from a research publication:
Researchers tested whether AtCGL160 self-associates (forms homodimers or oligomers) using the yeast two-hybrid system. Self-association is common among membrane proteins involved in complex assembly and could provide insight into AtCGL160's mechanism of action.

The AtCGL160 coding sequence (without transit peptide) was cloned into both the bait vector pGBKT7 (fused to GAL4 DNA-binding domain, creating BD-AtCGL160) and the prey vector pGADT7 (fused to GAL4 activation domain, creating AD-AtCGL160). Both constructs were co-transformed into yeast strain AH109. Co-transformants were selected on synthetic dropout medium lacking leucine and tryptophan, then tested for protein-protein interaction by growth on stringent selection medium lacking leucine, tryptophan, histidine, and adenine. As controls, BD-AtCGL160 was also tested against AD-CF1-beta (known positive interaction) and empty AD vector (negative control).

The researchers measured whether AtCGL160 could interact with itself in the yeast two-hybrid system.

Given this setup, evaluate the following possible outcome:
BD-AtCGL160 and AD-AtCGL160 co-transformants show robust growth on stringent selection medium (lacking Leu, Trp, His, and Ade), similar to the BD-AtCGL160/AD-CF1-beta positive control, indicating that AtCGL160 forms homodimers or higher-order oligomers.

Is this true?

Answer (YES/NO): NO